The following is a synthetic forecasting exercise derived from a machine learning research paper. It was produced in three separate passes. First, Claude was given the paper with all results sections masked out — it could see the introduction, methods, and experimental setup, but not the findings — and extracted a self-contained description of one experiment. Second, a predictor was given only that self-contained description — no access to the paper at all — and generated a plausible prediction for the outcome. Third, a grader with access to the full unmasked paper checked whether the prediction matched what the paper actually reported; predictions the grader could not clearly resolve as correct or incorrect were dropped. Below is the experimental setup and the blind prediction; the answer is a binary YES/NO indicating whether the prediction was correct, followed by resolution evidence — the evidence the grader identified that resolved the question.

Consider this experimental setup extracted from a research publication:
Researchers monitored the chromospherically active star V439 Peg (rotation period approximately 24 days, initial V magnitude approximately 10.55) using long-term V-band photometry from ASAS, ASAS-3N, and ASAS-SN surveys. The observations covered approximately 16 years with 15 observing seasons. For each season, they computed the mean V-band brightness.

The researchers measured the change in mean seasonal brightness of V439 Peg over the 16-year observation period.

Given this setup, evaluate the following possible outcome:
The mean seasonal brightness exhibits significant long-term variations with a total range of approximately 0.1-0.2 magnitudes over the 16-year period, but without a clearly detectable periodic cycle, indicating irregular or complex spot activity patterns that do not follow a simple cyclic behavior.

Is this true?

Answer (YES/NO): NO